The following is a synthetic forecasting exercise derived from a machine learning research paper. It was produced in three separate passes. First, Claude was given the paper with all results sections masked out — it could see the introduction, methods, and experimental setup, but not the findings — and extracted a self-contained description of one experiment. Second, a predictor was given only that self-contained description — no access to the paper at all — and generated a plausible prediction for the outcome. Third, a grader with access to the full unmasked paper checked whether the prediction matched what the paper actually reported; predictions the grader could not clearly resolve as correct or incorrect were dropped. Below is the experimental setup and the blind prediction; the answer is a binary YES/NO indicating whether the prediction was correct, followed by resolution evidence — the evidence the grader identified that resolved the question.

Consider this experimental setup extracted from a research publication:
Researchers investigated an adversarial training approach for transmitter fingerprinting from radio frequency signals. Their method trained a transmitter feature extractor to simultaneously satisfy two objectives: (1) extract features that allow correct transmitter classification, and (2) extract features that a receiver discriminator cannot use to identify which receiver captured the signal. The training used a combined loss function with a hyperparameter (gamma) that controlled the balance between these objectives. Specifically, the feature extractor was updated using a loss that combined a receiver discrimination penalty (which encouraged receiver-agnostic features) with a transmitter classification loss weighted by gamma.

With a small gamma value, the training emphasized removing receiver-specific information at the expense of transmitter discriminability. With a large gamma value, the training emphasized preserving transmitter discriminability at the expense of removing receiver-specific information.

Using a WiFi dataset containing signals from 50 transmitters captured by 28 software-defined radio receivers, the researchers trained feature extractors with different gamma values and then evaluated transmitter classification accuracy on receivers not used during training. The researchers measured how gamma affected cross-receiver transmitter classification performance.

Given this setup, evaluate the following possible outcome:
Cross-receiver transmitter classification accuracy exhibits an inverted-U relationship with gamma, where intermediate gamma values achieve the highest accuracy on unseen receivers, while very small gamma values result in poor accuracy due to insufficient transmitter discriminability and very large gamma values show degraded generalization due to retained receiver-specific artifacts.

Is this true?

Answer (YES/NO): YES